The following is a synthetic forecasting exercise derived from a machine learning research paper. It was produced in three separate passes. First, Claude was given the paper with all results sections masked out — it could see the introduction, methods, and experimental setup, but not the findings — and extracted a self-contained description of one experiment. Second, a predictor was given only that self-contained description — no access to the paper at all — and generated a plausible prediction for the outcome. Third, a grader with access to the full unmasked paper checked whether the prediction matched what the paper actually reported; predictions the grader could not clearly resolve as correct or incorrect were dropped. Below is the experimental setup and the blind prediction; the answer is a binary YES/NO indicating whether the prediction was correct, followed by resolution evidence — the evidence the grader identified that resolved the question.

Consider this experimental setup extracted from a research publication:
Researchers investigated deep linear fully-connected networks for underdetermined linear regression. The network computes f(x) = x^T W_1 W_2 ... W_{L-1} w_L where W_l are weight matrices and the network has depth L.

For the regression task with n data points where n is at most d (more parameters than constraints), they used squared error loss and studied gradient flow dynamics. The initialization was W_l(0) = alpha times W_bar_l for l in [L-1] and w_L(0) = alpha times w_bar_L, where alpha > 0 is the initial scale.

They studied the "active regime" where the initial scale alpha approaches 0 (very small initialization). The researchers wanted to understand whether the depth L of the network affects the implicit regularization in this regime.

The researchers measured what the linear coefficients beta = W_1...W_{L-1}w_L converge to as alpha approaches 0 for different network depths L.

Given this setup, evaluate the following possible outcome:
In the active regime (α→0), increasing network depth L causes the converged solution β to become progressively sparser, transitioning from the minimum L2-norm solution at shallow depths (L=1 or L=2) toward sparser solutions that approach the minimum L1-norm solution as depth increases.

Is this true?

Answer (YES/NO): NO